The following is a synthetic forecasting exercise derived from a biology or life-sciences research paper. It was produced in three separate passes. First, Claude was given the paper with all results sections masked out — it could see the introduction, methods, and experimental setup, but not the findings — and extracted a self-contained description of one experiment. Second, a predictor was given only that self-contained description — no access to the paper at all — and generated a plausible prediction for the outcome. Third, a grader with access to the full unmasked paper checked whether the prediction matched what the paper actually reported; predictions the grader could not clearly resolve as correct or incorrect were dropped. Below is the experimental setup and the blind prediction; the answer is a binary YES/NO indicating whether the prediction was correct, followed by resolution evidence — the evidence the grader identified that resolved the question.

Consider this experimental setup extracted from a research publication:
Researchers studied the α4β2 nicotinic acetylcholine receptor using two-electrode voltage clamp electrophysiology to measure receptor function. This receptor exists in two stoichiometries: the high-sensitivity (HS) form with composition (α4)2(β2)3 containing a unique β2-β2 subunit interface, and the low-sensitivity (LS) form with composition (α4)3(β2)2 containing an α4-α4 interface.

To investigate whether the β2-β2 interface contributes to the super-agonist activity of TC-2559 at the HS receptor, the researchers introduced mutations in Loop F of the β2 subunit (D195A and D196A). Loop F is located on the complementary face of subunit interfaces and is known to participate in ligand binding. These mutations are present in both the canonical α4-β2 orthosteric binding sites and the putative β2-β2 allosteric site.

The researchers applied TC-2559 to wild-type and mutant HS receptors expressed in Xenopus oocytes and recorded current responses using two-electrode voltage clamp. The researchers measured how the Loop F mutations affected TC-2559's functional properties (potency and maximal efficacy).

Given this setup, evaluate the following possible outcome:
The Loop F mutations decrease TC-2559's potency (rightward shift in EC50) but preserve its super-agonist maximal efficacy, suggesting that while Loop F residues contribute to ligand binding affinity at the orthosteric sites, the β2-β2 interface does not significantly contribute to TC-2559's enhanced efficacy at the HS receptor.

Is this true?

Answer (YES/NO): NO